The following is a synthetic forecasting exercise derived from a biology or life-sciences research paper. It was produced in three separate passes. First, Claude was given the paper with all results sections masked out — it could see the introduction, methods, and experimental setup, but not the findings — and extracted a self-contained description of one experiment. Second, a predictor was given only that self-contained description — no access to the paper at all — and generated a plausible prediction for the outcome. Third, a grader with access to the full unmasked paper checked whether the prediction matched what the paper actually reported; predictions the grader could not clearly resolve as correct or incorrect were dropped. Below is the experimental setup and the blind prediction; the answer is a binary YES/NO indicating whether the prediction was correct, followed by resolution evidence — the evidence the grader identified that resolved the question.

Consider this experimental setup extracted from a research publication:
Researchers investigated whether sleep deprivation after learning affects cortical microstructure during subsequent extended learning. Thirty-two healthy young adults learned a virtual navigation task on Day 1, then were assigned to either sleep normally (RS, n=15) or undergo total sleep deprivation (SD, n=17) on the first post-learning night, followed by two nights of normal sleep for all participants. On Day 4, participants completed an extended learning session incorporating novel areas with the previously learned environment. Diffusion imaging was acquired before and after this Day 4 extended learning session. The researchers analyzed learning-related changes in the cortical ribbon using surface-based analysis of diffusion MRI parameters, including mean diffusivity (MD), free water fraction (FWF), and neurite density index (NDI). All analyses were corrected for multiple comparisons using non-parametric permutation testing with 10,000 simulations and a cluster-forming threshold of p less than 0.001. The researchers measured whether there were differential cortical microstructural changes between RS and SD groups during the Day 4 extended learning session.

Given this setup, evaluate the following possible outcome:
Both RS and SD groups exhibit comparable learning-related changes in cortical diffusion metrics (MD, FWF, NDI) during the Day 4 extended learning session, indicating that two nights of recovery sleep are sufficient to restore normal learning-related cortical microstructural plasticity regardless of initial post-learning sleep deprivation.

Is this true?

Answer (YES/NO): YES